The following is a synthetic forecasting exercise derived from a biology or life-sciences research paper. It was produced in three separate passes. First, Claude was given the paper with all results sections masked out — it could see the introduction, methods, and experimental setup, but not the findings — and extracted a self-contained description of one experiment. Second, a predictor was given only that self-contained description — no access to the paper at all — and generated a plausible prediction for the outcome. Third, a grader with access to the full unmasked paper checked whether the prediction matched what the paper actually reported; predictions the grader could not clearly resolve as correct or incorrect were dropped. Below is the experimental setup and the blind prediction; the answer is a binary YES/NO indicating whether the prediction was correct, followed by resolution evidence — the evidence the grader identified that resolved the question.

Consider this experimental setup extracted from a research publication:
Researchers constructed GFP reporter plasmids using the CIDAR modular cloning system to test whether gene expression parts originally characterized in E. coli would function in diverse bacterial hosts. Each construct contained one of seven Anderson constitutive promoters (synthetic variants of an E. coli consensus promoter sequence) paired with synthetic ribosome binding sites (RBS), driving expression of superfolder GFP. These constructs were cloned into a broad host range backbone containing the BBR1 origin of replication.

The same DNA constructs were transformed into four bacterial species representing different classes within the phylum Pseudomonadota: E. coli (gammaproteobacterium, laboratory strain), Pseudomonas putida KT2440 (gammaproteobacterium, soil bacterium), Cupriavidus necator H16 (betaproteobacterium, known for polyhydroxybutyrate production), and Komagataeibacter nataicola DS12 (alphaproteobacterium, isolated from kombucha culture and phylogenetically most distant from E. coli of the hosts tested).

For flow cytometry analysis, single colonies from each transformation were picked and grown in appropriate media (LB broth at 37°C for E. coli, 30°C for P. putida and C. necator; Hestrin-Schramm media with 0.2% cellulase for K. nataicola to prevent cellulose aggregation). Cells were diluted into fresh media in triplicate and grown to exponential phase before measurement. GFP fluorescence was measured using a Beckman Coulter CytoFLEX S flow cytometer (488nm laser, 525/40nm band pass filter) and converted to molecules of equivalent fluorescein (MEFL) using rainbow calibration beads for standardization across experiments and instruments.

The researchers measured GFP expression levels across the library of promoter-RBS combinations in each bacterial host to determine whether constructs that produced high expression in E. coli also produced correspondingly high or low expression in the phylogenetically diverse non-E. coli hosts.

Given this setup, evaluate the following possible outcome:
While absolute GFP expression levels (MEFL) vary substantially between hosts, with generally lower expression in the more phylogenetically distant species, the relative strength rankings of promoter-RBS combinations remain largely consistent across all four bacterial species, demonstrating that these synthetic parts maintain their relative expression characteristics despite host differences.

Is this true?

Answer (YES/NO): NO